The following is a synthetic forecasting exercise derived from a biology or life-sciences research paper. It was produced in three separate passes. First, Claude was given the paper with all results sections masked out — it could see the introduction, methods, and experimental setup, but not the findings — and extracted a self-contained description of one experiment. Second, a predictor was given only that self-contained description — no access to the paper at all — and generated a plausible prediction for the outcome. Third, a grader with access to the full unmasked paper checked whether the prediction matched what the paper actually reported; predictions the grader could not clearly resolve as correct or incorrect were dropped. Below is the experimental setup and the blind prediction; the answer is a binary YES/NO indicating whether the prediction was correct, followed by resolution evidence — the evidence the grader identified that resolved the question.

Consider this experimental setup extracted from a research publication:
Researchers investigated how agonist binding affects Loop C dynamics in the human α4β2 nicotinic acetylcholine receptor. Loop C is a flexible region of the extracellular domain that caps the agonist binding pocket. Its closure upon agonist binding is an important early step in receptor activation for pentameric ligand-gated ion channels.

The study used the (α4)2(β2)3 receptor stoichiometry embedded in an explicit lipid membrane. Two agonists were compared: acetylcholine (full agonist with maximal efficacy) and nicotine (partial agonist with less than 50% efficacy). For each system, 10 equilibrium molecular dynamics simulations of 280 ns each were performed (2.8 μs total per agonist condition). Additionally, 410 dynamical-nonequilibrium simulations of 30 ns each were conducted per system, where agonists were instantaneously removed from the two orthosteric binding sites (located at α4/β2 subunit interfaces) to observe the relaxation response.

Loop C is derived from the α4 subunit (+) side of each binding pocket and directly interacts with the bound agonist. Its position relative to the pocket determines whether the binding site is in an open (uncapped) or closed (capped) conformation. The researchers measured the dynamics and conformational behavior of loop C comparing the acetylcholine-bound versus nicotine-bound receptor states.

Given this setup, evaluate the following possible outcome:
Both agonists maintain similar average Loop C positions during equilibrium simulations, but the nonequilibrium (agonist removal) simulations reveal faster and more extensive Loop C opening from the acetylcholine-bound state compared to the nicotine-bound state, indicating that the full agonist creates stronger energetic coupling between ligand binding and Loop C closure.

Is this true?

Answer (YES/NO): NO